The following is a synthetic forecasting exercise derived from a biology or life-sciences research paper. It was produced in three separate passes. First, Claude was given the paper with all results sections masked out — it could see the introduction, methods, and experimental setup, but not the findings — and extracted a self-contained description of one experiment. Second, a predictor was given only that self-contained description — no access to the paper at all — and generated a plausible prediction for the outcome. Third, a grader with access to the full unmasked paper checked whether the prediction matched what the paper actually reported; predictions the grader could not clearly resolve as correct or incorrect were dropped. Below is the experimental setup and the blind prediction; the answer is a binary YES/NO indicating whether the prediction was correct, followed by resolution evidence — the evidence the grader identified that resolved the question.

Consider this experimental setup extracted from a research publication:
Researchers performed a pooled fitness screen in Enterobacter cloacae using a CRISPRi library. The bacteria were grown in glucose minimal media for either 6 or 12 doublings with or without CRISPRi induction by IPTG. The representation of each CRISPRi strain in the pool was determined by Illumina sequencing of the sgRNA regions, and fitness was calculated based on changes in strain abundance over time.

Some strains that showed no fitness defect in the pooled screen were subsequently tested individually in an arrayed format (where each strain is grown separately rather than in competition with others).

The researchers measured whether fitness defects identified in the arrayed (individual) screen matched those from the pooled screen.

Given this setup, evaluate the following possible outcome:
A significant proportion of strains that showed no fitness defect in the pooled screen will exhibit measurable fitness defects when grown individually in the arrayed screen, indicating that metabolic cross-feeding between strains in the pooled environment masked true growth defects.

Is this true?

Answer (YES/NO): YES